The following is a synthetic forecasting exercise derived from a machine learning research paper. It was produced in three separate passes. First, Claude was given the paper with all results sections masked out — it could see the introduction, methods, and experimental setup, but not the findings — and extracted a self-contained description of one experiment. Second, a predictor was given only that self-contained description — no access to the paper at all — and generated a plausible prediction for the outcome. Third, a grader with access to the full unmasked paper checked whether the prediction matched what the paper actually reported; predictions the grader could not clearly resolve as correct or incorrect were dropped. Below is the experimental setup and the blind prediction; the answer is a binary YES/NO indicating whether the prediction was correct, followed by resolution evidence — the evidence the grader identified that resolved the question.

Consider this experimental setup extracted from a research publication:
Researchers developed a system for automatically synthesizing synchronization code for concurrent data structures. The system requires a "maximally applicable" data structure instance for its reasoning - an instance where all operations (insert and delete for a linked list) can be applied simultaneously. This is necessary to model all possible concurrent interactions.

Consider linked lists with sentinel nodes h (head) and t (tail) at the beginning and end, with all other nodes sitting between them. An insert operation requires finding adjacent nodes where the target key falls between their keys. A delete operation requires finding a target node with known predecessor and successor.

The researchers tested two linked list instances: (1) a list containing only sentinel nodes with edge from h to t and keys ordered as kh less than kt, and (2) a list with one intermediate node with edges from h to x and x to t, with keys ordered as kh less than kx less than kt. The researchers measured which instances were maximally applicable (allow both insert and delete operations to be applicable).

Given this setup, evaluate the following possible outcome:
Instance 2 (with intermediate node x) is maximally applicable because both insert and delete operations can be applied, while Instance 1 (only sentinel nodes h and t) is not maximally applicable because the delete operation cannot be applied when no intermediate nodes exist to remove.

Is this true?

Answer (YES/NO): YES